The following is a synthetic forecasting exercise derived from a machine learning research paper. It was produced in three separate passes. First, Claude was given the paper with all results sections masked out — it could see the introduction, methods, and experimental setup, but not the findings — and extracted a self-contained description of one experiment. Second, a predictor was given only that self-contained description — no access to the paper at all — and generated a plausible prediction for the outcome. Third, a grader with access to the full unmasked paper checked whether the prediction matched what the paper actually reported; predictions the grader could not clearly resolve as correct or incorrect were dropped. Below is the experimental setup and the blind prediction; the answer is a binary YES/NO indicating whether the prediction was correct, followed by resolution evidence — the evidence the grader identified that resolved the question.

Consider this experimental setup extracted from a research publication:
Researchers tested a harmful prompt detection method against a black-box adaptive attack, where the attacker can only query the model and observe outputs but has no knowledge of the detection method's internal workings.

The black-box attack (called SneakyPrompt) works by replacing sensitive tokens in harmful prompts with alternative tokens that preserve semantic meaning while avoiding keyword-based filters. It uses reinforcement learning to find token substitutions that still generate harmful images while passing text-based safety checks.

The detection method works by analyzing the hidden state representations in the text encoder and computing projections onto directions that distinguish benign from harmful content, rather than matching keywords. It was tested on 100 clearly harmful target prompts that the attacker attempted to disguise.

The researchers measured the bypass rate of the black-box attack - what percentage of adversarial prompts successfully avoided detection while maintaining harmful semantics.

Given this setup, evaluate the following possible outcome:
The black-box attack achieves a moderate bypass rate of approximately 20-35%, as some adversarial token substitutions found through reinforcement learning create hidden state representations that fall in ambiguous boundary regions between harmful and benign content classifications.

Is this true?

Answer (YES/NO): NO